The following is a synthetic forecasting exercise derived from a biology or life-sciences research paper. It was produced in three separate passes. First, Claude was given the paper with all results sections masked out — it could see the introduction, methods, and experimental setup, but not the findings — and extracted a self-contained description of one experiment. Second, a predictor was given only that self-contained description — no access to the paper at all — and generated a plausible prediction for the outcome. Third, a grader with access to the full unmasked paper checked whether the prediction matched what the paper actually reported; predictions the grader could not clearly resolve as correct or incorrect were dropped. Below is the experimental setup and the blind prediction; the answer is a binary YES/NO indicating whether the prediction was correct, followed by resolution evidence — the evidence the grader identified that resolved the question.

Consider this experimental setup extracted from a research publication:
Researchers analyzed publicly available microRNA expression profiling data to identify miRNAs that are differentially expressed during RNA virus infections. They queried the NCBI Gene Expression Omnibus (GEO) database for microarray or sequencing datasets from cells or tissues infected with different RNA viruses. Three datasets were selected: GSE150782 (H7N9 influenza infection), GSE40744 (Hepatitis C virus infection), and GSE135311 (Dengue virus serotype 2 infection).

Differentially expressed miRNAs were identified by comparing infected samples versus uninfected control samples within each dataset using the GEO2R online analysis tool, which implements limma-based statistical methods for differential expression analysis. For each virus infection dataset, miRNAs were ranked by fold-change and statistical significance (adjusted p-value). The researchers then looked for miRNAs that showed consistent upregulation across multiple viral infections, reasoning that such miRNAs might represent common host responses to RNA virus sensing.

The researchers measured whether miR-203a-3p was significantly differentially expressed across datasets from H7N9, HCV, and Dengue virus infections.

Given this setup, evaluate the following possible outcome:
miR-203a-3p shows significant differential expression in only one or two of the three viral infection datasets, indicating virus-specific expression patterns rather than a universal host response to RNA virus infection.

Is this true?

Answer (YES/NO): NO